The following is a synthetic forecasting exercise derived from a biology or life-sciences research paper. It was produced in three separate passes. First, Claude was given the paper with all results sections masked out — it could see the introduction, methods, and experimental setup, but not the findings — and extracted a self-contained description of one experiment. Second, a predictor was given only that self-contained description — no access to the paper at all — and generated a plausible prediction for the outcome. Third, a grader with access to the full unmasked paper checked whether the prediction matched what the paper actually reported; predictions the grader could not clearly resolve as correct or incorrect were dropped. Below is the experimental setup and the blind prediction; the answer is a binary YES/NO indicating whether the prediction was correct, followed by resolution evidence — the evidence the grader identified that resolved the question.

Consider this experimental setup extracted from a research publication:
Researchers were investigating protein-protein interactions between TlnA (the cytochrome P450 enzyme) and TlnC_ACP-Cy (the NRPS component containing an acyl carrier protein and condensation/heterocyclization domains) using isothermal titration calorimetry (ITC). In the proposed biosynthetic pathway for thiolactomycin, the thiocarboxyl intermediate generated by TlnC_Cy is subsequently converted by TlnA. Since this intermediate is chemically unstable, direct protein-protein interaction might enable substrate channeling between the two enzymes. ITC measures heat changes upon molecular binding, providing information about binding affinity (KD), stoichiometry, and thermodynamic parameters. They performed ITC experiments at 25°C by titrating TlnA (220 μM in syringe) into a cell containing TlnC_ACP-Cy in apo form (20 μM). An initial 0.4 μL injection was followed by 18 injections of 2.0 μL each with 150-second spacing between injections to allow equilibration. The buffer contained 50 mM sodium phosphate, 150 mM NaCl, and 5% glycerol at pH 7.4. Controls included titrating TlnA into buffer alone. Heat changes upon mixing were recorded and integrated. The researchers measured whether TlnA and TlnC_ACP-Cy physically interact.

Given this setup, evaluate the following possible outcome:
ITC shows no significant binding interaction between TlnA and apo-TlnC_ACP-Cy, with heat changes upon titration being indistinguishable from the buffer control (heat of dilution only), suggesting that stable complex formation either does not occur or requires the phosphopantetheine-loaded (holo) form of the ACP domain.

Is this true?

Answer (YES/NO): YES